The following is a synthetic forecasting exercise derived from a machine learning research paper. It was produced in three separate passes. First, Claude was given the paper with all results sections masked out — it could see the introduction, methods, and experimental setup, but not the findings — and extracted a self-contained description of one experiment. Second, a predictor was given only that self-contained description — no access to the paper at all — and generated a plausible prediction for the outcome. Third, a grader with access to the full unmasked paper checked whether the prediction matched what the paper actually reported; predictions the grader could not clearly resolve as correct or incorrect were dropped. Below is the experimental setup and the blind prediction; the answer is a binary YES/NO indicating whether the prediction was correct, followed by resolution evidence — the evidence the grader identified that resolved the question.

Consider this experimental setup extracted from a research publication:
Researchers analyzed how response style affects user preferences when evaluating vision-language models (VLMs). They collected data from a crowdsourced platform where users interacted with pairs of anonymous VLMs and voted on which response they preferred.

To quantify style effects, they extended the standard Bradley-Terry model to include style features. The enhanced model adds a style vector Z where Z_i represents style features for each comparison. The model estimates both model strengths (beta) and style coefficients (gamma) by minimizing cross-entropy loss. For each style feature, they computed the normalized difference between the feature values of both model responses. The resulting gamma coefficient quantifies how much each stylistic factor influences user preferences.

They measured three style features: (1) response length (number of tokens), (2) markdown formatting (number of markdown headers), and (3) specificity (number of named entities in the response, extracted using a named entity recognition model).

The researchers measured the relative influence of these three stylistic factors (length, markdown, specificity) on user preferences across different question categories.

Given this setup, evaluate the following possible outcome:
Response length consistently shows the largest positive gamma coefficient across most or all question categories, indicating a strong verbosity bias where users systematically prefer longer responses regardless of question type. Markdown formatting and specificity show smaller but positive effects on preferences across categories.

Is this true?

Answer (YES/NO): NO